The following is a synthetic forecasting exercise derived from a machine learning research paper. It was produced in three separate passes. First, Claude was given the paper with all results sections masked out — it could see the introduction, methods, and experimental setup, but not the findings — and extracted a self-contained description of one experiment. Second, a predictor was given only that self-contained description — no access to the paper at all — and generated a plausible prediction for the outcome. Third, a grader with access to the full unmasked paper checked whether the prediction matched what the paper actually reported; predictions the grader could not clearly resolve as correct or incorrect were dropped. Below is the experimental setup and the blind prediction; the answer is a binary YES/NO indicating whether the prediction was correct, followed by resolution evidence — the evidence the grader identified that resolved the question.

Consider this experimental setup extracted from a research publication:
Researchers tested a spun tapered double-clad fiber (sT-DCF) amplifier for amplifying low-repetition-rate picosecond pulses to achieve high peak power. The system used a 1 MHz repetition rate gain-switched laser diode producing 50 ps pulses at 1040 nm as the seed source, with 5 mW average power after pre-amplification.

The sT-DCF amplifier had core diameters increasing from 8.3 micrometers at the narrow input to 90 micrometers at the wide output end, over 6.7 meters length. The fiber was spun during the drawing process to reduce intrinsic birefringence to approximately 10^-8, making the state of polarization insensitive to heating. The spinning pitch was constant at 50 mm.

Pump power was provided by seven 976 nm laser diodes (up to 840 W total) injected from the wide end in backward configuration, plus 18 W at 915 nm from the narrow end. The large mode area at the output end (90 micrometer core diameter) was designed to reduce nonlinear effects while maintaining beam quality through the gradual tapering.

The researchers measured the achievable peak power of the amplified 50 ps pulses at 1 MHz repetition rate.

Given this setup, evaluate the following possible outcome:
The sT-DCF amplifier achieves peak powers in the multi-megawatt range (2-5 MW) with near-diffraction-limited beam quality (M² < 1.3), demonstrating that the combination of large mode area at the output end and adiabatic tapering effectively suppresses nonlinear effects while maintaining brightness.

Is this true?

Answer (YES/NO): NO